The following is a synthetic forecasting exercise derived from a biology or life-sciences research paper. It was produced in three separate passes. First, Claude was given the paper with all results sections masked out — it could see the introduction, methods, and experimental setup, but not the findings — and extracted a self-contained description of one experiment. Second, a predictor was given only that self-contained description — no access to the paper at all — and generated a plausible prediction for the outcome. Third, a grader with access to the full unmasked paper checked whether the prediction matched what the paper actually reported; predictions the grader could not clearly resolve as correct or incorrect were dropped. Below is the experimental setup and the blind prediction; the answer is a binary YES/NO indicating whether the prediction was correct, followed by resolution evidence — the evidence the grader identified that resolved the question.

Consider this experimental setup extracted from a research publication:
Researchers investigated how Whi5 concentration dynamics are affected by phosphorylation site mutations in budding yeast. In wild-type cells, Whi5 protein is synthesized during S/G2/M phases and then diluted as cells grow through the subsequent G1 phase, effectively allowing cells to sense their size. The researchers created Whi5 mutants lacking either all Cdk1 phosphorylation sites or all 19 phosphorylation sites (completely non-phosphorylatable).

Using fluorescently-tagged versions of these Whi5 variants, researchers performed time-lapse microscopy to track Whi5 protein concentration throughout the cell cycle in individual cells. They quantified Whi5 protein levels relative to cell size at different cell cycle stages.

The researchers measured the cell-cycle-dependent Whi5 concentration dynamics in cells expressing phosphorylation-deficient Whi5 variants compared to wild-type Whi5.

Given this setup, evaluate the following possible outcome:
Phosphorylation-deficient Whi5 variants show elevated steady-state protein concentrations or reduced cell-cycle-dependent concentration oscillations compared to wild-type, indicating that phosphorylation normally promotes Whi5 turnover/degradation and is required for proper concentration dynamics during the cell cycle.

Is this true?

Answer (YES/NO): NO